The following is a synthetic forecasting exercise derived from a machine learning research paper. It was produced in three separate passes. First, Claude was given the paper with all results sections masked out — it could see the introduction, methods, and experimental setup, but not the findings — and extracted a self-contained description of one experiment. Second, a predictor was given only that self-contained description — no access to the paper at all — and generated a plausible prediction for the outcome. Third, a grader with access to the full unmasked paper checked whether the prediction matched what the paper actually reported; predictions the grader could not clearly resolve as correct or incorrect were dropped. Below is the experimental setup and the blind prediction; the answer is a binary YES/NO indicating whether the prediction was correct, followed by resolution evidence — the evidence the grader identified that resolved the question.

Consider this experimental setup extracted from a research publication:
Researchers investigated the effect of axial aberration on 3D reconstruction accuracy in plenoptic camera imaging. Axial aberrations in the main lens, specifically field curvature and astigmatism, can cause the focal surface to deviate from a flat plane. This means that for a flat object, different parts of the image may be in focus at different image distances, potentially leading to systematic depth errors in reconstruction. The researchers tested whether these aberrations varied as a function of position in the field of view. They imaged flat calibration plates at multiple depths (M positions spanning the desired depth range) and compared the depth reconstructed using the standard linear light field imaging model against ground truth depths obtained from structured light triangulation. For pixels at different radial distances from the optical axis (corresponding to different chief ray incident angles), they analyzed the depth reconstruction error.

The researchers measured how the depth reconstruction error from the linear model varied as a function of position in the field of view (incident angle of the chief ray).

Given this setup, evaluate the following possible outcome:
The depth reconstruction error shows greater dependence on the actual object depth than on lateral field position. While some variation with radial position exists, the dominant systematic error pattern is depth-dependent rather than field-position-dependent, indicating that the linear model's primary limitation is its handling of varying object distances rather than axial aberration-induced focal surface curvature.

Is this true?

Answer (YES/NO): NO